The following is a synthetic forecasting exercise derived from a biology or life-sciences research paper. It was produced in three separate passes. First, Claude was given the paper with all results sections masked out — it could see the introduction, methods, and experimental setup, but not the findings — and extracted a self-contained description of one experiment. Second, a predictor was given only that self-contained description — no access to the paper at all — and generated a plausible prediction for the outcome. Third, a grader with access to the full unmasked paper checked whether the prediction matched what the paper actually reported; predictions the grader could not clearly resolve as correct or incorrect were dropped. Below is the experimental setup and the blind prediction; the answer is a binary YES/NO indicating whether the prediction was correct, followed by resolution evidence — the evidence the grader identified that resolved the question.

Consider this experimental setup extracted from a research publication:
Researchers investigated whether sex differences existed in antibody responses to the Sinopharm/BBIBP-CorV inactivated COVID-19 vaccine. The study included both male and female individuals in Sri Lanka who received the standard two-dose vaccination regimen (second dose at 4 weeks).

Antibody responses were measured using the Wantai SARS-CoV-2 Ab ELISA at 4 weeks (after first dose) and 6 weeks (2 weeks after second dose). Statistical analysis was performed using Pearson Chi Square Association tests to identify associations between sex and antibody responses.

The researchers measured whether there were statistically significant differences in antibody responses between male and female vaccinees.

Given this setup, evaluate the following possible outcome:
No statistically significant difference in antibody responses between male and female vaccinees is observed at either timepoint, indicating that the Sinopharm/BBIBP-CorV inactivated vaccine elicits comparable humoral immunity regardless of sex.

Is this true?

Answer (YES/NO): NO